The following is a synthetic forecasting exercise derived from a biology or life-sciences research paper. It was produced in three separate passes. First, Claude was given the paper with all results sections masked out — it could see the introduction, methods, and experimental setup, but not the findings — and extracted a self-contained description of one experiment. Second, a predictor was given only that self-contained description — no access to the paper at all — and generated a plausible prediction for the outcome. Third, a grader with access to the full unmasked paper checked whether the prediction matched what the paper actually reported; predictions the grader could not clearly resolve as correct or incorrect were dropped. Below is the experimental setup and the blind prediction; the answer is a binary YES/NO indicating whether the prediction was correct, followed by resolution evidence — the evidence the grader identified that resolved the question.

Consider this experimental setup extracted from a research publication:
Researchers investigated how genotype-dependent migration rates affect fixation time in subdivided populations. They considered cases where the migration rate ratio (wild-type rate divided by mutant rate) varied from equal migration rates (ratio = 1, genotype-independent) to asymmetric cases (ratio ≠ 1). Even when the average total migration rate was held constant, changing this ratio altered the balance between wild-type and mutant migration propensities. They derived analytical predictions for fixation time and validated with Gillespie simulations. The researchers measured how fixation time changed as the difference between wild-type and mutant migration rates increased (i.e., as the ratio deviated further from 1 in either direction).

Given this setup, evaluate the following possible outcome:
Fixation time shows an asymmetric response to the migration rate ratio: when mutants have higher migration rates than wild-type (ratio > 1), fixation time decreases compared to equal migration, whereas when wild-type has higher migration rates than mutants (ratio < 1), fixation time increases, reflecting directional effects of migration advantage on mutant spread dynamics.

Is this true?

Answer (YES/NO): NO